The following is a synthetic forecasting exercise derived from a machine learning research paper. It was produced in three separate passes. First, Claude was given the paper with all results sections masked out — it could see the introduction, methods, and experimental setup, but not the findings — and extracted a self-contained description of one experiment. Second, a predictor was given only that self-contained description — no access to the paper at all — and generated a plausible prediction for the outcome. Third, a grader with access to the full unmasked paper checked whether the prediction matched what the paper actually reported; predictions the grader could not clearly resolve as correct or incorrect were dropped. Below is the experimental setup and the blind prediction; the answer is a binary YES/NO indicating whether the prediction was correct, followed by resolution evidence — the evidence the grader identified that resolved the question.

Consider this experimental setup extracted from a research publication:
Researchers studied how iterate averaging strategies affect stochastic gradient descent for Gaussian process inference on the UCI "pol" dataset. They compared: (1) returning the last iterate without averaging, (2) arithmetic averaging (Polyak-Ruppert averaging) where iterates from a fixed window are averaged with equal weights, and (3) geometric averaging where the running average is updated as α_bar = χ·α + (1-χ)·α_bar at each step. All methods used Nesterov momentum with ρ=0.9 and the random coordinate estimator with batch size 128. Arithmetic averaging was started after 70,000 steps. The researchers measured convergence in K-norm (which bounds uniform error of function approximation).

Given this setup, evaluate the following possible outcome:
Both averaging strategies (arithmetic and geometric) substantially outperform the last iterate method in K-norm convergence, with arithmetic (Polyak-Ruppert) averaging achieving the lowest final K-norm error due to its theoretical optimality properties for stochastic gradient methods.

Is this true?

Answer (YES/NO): NO